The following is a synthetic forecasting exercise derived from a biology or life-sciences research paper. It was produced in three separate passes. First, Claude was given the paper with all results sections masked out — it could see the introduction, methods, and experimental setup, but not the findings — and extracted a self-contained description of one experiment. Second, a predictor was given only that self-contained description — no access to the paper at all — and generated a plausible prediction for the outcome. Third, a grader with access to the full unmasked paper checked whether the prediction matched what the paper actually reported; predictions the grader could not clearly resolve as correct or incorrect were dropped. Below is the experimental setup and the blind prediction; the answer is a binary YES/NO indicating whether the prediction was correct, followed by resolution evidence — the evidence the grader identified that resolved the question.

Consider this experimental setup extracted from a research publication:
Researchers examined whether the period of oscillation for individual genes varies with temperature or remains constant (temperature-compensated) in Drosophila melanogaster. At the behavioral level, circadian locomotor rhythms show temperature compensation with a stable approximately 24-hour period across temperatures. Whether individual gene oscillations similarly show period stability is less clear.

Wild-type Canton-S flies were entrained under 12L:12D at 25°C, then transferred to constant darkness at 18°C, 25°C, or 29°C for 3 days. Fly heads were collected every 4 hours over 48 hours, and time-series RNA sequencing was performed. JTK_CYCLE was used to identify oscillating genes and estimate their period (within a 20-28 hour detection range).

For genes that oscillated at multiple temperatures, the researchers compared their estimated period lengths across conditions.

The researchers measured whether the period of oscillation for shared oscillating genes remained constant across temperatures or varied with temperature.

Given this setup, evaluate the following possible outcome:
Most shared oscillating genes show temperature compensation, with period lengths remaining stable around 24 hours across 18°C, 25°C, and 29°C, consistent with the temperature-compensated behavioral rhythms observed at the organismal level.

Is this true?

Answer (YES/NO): NO